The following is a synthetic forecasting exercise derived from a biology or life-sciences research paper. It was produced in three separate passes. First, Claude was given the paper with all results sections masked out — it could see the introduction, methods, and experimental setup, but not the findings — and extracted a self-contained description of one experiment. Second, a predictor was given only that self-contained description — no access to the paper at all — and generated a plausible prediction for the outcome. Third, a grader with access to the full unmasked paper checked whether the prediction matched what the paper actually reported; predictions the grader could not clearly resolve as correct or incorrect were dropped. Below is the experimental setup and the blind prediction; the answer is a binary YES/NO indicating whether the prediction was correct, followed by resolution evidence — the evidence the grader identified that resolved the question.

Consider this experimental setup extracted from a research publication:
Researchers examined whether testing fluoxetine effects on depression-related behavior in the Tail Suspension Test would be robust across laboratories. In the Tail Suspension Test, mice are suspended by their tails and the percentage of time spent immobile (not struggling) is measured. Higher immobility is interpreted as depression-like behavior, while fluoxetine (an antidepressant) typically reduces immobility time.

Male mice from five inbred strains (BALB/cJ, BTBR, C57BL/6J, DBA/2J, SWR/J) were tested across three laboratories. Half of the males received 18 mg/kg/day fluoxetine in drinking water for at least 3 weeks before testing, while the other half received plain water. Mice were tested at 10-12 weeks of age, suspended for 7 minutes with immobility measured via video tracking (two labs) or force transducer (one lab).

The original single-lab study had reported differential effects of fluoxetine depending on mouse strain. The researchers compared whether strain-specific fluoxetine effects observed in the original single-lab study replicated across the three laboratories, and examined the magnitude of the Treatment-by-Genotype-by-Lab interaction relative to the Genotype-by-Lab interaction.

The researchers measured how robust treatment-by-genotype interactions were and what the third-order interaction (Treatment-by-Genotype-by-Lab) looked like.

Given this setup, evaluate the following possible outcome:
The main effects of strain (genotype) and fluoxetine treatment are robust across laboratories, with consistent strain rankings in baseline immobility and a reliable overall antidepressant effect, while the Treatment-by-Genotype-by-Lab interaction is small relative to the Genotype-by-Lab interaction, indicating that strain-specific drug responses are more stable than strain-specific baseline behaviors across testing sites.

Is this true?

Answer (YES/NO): NO